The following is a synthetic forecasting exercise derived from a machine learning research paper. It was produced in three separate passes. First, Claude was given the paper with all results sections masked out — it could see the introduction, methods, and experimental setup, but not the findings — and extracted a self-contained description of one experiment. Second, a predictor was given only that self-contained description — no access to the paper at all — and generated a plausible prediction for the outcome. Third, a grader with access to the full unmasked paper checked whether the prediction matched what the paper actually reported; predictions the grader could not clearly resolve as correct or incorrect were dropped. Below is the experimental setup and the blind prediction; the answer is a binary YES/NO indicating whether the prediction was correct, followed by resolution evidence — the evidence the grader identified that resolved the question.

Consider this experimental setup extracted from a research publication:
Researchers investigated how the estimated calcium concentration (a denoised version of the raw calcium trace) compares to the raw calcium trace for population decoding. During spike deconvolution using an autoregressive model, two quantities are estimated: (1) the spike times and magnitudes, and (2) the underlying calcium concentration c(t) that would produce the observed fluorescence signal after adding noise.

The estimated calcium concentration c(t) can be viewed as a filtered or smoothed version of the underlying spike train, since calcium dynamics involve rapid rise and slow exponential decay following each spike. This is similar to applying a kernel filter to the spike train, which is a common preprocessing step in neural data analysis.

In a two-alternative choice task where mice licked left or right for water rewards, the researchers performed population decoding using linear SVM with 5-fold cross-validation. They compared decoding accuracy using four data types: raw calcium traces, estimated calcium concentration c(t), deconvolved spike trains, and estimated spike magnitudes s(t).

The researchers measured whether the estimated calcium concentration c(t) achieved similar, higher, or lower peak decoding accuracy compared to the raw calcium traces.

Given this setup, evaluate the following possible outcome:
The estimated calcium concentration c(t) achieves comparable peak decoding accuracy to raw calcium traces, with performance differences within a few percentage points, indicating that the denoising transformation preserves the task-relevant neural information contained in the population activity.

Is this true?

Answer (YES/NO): NO